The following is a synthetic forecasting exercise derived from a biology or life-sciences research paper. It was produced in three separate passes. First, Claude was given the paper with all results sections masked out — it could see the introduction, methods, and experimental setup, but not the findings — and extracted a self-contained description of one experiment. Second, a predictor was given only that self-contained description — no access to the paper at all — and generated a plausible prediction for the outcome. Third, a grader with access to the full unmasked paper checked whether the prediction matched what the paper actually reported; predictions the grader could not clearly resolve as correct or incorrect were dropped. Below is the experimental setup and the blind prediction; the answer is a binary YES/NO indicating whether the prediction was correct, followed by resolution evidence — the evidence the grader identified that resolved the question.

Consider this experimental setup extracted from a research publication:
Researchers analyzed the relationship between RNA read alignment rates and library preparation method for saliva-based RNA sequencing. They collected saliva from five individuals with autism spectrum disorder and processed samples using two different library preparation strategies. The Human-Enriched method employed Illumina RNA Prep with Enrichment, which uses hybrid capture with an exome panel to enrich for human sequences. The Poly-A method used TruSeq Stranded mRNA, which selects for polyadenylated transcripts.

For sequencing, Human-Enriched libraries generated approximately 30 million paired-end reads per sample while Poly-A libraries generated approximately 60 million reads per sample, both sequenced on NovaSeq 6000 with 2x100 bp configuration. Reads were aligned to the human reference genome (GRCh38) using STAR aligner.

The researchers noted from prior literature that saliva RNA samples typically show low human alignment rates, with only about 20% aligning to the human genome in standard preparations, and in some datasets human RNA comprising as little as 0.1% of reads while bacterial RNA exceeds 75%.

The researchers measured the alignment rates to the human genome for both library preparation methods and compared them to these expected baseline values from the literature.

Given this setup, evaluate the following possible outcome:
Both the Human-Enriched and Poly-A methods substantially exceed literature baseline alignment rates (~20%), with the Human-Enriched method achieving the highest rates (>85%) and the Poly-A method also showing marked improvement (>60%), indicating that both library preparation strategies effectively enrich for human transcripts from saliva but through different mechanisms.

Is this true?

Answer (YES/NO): NO